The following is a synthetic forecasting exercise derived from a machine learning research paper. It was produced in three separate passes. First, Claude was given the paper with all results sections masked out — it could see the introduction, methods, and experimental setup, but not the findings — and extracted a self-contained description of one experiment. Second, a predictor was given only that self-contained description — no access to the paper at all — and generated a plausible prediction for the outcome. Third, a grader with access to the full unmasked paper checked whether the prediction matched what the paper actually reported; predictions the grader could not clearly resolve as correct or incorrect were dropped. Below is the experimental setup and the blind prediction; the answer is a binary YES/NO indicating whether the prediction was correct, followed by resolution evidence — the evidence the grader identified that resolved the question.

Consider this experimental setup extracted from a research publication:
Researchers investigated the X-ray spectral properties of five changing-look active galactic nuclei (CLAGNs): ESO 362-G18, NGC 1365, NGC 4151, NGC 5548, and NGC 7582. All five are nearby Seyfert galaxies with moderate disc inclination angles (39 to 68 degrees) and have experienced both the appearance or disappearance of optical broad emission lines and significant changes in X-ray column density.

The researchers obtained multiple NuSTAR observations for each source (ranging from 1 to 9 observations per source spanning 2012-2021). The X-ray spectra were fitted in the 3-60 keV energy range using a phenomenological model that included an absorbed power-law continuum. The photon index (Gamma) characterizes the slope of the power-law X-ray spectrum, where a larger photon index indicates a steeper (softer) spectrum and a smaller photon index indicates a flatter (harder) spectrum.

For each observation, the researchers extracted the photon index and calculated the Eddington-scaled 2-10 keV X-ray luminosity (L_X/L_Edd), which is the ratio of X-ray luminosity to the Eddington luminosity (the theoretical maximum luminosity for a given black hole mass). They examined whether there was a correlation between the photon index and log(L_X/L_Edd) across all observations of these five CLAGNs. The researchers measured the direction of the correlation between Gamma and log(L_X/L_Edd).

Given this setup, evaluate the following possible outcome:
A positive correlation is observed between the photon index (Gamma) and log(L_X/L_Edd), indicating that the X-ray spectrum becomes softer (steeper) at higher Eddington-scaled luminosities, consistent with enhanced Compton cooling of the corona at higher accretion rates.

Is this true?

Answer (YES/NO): YES